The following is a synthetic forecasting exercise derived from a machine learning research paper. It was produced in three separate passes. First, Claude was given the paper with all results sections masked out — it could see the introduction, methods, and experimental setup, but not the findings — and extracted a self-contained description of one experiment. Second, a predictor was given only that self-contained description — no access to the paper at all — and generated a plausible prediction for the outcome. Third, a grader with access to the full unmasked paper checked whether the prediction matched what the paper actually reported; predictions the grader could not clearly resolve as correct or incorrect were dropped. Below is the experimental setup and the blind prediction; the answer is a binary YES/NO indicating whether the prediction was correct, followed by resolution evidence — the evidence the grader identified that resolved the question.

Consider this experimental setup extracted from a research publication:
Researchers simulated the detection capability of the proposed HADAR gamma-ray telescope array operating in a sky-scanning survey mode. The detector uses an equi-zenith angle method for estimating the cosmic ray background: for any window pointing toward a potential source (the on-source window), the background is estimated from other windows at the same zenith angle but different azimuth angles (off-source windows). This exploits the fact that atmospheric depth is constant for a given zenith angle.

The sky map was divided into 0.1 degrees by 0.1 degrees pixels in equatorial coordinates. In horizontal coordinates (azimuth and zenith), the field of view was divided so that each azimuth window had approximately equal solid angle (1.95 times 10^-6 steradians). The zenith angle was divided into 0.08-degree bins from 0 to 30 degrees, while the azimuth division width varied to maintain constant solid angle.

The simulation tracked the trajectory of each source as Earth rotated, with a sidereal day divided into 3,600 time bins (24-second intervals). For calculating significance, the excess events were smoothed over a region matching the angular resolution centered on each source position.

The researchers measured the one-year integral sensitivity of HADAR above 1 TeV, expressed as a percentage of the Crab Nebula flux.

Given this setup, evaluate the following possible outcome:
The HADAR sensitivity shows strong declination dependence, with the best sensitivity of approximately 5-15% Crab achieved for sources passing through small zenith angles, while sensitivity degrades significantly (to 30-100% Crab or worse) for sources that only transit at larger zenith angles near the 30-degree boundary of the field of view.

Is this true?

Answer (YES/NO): NO